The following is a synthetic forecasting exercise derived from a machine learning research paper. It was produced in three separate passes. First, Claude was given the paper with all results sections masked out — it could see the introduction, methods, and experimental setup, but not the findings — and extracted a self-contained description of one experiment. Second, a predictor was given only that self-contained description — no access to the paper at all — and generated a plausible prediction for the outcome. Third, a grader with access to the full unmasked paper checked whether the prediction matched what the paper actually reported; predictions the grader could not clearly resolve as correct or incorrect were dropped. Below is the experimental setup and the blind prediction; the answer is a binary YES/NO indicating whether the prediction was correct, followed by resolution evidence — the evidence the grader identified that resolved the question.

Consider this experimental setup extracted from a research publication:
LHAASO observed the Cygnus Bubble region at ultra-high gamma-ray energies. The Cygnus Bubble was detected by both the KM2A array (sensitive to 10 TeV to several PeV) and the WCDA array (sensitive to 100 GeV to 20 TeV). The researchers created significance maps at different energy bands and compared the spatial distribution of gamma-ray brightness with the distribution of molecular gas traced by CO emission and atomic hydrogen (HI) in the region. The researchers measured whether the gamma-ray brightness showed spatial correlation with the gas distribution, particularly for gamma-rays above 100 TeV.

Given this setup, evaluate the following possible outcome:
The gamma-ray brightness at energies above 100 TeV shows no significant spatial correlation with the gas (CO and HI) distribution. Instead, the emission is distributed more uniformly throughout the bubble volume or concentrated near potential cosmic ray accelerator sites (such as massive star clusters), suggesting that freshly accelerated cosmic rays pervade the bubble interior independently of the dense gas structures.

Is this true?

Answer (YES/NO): NO